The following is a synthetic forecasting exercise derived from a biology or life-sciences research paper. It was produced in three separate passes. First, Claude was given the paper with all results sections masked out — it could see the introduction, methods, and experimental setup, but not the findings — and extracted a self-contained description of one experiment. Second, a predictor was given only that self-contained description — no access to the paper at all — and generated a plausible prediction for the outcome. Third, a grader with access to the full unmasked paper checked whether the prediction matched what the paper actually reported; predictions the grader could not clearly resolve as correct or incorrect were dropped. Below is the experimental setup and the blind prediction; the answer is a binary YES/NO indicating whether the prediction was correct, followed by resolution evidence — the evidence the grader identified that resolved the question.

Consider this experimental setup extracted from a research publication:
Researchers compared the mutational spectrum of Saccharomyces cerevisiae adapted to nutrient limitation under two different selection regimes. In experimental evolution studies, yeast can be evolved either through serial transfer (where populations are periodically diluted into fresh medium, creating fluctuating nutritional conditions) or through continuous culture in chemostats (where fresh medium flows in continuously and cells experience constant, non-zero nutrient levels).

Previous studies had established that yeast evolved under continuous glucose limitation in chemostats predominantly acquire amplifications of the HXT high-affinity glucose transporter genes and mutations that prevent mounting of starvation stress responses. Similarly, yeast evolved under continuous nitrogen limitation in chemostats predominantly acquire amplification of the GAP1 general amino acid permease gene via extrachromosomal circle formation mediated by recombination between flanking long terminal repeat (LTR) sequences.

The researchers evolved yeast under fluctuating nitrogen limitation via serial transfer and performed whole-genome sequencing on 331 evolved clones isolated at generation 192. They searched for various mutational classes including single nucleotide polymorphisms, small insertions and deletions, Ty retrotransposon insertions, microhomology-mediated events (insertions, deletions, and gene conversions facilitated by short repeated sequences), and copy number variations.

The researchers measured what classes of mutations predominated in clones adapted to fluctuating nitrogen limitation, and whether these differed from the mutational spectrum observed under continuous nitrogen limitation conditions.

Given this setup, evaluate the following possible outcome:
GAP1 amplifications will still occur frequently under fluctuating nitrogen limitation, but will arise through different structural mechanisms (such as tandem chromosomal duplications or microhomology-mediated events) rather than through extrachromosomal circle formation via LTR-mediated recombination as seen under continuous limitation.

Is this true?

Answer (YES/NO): NO